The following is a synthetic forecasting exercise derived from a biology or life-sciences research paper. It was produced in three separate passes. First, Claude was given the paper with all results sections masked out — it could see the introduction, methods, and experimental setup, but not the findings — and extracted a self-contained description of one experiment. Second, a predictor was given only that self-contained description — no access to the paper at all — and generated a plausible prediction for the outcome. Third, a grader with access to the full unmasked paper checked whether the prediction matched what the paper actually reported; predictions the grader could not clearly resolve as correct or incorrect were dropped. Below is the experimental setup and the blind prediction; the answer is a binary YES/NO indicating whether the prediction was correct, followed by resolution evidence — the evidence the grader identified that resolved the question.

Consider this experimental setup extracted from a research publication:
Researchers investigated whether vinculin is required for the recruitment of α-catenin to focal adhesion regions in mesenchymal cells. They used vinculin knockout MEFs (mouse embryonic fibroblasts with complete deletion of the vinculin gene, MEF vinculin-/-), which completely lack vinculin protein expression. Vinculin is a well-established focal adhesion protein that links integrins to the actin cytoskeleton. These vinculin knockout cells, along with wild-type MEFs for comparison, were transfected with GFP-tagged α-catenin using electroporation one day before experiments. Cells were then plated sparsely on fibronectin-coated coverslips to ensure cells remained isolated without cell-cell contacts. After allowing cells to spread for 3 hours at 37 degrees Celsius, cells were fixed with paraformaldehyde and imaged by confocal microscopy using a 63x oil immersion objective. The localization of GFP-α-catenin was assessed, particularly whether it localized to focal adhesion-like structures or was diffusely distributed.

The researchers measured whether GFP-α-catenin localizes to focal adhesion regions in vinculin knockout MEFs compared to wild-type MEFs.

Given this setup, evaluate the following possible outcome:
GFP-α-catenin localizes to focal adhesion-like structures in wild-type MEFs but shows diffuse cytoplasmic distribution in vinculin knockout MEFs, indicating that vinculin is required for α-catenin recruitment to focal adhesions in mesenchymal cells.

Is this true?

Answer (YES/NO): NO